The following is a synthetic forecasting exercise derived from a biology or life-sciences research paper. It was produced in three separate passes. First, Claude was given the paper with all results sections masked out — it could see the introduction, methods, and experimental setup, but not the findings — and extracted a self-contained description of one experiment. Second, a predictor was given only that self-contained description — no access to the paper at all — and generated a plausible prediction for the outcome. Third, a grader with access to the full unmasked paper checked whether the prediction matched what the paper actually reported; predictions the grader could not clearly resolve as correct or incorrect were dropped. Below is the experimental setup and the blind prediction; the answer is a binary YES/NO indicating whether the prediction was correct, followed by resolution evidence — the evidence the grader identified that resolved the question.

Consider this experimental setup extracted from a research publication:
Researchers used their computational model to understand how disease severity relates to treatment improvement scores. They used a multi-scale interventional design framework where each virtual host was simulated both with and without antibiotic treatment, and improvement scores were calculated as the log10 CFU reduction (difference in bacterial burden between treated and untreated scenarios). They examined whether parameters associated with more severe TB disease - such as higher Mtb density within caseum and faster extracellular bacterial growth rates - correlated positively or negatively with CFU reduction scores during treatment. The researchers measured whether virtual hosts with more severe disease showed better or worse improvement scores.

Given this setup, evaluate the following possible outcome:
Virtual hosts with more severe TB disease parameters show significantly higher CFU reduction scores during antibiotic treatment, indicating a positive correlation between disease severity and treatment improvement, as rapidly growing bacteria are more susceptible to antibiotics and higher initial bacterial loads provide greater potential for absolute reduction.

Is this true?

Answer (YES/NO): YES